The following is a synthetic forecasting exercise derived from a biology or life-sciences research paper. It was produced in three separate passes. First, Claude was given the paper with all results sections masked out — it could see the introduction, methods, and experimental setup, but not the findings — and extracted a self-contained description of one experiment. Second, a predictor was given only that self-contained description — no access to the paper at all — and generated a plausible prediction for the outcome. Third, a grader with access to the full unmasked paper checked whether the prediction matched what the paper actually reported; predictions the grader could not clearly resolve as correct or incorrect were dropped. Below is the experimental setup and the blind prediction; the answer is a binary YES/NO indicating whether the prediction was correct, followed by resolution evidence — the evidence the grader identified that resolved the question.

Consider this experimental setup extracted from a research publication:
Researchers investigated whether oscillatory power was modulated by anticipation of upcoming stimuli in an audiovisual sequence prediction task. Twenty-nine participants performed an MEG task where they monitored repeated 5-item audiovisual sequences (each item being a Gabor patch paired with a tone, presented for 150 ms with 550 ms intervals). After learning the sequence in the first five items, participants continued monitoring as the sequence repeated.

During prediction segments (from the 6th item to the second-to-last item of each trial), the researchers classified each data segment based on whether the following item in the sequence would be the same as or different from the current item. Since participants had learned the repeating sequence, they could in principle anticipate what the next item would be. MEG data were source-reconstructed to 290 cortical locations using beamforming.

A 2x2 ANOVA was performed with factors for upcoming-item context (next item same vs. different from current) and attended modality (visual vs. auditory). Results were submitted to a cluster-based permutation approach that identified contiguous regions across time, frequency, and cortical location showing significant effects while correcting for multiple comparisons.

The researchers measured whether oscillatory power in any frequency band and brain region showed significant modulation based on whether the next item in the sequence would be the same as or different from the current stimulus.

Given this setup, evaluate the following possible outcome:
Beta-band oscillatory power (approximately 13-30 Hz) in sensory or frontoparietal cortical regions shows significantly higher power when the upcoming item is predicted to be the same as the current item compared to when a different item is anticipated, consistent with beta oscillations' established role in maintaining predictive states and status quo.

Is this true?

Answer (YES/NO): NO